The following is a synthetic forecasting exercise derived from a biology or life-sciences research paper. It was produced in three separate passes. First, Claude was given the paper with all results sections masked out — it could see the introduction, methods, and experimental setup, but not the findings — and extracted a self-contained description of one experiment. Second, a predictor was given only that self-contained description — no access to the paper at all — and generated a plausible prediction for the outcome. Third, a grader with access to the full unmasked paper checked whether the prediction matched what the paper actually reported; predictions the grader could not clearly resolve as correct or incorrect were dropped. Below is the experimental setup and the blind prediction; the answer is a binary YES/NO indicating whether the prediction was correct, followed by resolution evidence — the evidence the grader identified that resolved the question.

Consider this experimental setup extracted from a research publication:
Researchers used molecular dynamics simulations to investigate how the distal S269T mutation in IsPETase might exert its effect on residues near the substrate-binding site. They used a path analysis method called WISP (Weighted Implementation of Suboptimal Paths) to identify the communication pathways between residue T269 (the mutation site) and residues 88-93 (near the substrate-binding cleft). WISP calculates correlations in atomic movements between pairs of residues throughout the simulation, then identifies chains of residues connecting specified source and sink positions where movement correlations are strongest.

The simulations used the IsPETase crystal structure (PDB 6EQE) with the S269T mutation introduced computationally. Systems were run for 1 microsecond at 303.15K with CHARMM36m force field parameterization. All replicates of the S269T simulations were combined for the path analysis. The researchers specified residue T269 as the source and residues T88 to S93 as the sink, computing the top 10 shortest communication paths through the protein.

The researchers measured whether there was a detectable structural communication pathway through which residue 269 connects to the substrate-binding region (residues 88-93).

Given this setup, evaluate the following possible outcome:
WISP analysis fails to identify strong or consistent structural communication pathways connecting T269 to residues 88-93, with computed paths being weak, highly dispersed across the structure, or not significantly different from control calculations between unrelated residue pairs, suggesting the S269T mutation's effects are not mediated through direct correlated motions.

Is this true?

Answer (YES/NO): NO